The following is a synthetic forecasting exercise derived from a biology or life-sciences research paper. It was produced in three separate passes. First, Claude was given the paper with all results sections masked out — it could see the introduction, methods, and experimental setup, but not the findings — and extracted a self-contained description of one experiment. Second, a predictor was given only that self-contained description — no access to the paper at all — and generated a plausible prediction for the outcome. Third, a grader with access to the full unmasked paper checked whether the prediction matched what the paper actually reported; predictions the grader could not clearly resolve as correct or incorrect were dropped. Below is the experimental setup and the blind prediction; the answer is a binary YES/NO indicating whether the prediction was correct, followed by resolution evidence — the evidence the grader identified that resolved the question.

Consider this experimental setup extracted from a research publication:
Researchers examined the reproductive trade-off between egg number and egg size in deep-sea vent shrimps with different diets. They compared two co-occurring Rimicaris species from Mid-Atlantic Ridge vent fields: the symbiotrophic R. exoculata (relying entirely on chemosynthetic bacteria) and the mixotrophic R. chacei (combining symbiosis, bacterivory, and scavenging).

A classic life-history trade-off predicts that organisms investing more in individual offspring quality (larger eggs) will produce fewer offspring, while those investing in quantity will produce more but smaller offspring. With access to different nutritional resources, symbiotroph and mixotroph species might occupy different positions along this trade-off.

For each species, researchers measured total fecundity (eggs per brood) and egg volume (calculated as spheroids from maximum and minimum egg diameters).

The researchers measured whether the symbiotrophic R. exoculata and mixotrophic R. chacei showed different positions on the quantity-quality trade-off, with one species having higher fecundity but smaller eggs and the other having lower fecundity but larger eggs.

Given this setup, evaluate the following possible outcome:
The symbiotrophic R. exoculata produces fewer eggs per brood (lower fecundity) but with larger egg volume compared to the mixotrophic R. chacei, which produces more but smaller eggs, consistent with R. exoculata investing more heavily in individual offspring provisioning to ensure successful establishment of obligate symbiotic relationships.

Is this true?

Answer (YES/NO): YES